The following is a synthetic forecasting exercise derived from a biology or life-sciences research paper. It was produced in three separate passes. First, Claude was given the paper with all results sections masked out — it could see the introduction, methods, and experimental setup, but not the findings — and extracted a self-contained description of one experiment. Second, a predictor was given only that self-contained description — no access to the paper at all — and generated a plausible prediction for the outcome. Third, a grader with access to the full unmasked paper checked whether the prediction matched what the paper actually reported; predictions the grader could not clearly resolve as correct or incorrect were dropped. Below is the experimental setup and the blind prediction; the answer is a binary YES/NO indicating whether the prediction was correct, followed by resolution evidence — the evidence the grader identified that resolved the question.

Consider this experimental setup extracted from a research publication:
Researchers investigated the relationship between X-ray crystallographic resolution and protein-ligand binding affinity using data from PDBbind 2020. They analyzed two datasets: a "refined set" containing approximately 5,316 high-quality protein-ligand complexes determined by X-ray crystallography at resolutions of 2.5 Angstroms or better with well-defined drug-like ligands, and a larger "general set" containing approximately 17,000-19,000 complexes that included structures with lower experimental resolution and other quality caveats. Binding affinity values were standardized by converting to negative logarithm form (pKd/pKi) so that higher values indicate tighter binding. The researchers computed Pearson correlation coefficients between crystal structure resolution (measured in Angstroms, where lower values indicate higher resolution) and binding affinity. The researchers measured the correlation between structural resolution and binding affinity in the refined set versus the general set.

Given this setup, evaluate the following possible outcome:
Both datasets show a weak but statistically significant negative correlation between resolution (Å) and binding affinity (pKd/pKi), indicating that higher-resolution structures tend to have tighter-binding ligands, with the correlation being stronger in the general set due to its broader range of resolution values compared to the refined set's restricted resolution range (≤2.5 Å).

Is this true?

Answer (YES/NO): NO